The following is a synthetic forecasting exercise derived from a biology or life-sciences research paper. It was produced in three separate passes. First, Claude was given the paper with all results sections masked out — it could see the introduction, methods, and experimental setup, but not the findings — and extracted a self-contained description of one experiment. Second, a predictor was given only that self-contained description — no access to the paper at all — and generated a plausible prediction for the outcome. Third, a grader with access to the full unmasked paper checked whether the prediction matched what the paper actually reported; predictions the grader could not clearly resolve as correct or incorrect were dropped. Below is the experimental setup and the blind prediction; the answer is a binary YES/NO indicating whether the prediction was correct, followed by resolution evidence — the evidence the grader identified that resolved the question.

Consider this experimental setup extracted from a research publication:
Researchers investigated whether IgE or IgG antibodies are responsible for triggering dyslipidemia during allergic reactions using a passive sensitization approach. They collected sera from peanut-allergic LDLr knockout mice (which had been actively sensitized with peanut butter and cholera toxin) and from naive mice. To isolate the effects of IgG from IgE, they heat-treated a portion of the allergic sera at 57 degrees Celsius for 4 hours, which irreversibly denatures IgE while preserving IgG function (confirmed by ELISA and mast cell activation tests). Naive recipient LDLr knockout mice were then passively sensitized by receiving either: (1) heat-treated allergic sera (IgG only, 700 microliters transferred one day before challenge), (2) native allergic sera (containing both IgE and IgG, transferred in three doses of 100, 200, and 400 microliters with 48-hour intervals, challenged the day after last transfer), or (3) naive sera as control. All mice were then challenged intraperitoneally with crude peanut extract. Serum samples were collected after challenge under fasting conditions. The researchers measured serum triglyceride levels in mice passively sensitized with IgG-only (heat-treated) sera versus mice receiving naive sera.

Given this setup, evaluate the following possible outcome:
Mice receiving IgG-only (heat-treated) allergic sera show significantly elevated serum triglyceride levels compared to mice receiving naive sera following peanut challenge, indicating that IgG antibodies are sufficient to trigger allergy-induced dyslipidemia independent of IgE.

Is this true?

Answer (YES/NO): YES